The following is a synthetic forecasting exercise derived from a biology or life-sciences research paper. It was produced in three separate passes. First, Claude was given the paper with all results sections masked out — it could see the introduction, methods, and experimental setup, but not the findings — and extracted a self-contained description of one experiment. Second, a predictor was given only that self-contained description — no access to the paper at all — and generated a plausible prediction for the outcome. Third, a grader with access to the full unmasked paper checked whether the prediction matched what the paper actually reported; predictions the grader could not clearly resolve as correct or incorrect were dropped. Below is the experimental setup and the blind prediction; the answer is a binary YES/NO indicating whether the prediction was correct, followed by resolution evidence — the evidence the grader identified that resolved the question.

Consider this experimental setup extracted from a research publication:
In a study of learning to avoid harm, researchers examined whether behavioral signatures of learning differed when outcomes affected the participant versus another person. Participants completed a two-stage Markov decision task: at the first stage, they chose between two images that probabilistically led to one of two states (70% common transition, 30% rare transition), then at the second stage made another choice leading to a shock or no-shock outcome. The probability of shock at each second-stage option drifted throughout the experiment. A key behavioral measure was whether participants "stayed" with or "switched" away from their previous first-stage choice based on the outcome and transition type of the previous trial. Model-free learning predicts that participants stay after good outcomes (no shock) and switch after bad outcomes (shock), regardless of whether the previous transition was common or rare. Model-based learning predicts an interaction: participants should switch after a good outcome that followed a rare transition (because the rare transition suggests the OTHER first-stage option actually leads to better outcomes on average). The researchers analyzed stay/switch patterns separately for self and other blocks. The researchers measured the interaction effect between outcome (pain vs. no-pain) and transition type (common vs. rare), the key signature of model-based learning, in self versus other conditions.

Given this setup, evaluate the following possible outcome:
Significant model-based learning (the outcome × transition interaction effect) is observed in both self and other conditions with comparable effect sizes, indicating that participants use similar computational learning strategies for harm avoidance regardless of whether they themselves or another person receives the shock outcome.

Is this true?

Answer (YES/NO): YES